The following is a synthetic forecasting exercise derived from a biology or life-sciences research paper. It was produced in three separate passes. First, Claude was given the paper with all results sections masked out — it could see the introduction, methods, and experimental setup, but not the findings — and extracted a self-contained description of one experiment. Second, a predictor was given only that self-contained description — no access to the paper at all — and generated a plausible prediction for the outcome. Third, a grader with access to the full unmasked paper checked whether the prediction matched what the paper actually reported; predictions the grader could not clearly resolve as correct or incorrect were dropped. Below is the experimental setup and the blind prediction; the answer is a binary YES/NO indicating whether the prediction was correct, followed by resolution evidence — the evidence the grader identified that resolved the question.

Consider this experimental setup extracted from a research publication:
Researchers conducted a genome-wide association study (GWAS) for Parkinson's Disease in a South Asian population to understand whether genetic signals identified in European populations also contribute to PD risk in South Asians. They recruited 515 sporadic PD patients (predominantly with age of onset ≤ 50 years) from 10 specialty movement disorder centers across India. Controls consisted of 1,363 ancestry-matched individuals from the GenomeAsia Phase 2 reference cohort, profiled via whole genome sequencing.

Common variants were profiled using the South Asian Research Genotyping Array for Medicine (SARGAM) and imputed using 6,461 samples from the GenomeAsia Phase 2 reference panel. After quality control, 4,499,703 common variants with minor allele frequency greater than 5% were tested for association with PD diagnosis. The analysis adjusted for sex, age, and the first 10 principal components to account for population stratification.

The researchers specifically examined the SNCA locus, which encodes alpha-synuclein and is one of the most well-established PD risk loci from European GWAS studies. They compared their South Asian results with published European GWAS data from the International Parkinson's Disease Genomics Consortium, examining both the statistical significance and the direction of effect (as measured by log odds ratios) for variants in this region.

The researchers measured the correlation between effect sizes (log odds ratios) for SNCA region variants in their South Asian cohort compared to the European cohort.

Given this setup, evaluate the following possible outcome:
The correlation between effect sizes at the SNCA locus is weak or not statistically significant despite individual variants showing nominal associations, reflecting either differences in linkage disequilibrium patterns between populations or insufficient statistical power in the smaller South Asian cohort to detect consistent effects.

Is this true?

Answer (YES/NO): NO